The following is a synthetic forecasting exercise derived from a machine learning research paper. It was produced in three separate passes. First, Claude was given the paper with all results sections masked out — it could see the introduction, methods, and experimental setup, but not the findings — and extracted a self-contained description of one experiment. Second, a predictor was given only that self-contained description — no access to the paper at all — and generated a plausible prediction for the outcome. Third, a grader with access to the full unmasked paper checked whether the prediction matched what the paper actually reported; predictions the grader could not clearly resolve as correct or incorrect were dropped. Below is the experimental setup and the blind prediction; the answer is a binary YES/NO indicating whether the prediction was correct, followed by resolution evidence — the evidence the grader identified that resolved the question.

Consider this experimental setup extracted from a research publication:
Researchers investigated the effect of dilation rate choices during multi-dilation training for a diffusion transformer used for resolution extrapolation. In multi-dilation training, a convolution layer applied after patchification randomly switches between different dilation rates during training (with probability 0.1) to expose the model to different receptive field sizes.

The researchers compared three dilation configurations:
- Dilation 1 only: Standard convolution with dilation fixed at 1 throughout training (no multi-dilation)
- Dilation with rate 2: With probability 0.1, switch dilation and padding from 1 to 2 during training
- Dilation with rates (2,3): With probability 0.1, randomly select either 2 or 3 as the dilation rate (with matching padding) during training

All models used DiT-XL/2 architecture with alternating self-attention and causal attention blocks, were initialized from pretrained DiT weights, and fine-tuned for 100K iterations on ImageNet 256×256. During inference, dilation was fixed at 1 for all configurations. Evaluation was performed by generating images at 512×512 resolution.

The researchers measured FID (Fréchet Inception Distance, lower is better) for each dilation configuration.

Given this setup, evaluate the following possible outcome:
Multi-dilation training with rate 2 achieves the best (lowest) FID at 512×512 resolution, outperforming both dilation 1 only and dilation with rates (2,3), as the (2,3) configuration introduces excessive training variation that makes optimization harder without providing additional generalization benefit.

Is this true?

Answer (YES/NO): YES